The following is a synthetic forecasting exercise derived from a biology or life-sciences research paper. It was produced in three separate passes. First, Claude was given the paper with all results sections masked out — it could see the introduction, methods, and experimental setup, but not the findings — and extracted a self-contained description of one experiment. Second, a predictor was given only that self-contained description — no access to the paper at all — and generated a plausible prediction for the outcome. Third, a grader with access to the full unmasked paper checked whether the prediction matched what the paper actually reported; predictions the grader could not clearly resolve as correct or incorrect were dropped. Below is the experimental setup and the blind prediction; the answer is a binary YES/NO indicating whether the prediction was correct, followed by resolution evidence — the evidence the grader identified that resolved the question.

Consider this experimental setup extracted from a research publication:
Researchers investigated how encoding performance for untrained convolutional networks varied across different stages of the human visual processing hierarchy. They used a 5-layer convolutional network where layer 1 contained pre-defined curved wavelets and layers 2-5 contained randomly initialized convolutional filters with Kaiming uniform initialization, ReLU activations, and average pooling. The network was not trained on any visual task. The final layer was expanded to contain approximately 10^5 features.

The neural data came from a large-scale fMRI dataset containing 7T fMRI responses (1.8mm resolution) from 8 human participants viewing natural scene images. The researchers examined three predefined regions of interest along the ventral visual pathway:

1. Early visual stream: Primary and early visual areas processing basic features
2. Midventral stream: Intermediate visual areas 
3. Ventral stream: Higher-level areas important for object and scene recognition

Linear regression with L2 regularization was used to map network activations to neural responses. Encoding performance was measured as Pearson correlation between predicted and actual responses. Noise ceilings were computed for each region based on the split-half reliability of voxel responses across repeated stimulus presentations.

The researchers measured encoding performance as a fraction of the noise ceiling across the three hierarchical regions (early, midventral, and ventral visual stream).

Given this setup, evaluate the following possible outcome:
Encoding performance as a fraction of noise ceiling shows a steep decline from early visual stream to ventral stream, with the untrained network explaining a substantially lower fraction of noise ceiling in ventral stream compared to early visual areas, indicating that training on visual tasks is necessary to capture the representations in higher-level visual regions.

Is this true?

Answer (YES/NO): NO